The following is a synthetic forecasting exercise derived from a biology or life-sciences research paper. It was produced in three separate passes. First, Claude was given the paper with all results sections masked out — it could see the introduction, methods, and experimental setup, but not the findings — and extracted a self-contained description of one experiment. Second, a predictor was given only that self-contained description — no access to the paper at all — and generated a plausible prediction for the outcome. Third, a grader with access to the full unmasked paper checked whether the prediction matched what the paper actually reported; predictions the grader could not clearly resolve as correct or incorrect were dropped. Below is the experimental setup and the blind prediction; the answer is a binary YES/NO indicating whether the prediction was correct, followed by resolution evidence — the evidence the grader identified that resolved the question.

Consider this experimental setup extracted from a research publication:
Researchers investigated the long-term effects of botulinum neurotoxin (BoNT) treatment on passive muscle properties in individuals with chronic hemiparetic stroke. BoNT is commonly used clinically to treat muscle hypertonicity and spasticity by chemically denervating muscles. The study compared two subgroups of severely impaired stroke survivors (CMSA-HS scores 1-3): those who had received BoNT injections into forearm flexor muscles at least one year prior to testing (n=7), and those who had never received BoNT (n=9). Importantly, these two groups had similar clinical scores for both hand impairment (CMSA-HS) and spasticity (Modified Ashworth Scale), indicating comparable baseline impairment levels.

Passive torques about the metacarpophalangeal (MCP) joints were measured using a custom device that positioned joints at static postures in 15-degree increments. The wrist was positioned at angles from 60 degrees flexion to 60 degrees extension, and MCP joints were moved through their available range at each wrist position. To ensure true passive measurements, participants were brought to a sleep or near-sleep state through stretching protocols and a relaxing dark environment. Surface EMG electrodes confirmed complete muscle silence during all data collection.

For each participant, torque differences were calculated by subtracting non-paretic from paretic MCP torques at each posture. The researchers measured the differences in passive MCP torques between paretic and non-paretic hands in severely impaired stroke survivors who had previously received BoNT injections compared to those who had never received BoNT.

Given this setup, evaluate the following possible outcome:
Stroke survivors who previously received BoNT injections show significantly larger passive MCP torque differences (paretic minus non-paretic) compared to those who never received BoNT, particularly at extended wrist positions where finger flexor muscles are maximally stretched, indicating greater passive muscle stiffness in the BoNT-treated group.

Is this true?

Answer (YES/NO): YES